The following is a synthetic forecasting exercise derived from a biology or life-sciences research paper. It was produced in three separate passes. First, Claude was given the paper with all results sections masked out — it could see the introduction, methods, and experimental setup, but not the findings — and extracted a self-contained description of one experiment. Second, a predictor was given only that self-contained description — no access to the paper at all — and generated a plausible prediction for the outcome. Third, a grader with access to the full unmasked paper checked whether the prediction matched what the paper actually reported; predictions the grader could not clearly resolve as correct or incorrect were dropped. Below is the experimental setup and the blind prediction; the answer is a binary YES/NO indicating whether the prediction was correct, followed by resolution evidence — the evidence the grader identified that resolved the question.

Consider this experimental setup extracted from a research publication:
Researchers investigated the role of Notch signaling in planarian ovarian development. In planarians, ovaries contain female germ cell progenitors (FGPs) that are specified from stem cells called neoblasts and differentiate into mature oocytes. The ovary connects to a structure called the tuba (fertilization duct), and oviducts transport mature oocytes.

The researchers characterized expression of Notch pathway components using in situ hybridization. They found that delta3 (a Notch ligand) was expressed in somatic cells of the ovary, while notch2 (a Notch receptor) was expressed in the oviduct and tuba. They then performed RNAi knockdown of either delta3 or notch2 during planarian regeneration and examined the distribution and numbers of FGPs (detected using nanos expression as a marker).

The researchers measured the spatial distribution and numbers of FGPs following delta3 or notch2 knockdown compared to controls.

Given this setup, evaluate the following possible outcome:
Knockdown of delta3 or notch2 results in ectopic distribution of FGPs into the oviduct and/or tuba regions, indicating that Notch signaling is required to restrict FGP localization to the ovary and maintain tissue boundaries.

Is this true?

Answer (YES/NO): NO